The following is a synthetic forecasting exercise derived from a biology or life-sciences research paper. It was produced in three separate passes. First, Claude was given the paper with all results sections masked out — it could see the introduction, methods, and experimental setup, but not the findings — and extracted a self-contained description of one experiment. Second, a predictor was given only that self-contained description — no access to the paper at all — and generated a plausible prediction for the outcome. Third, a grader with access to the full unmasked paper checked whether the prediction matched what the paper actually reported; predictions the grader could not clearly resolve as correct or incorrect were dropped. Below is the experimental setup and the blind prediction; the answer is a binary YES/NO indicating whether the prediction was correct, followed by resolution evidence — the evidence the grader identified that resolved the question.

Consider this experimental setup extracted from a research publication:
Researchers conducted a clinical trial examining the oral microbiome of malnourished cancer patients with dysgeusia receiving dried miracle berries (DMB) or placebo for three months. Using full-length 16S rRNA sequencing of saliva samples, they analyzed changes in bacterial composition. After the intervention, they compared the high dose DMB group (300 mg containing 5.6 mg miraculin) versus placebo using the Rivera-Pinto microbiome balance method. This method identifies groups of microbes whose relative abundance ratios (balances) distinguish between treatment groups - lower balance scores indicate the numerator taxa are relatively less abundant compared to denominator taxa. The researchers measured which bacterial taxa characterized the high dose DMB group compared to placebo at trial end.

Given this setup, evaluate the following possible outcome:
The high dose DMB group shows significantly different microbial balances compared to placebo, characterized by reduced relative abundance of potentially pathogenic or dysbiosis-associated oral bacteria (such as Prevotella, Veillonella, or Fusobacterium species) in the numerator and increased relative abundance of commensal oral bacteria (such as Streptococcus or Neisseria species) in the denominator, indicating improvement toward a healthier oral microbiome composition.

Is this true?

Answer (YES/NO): NO